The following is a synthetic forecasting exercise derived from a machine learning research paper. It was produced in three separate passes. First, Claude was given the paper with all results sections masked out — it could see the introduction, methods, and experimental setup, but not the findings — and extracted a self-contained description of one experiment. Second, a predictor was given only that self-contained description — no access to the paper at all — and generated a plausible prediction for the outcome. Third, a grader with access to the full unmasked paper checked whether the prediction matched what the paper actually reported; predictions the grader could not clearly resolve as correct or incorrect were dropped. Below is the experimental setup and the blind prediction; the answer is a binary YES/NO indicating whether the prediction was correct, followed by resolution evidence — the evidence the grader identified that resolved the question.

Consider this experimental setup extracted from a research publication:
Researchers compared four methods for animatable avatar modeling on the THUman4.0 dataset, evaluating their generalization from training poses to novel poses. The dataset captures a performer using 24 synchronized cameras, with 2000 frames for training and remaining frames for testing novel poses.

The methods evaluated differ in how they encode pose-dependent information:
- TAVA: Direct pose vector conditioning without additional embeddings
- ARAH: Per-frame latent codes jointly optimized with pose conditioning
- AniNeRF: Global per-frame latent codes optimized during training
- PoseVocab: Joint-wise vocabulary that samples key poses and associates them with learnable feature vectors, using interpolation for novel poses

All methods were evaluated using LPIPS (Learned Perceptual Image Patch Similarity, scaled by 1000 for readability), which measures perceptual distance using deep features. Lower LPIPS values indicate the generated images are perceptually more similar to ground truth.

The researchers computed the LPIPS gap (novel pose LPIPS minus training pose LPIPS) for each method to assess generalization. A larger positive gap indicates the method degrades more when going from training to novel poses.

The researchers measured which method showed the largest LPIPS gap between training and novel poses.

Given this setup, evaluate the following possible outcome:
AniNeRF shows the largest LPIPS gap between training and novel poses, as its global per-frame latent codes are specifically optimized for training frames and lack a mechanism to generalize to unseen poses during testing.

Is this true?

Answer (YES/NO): NO